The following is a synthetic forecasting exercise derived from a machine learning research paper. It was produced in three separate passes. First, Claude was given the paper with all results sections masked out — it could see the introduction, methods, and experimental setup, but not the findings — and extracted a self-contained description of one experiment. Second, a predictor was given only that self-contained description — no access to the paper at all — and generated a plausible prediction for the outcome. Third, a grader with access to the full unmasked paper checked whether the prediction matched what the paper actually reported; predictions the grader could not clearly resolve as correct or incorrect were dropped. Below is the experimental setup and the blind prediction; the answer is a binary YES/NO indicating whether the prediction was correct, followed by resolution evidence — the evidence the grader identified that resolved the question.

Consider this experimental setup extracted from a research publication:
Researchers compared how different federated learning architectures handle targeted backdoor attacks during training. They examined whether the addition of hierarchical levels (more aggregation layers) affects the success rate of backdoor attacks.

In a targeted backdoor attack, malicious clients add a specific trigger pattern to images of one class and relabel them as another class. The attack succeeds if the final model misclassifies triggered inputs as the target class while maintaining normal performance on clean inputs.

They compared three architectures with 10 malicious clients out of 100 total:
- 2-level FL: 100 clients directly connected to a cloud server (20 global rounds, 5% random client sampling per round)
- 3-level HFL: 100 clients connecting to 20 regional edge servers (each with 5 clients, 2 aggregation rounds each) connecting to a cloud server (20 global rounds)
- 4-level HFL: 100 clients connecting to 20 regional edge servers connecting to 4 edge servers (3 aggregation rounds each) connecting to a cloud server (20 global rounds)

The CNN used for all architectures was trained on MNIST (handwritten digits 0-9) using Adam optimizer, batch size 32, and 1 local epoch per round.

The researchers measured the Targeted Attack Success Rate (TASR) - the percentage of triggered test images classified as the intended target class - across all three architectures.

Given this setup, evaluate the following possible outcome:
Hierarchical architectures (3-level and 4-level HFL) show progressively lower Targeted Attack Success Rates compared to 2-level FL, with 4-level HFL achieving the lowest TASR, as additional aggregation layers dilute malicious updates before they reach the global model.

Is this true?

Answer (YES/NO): NO